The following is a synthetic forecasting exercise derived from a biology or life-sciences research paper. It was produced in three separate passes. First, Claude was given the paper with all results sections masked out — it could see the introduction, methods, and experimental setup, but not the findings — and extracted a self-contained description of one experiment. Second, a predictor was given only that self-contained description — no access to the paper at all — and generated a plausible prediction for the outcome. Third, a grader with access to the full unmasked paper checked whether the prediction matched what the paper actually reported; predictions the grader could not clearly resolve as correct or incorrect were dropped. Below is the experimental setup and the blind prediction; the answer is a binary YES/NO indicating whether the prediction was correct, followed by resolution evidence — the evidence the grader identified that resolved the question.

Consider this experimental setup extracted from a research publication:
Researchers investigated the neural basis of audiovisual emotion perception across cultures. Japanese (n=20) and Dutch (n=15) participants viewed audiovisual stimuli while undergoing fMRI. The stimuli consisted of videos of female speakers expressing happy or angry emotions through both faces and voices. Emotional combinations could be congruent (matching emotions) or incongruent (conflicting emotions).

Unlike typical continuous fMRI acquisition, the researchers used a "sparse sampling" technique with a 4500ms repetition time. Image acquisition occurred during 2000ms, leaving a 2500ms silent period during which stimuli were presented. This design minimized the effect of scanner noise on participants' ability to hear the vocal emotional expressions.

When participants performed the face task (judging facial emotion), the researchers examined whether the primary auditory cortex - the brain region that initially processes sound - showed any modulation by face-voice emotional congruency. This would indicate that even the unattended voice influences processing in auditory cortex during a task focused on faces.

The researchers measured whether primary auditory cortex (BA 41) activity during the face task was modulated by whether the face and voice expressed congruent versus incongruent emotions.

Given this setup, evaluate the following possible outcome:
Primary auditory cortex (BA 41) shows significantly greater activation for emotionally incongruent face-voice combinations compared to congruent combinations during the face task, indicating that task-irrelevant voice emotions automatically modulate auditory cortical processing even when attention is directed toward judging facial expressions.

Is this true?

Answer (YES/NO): NO